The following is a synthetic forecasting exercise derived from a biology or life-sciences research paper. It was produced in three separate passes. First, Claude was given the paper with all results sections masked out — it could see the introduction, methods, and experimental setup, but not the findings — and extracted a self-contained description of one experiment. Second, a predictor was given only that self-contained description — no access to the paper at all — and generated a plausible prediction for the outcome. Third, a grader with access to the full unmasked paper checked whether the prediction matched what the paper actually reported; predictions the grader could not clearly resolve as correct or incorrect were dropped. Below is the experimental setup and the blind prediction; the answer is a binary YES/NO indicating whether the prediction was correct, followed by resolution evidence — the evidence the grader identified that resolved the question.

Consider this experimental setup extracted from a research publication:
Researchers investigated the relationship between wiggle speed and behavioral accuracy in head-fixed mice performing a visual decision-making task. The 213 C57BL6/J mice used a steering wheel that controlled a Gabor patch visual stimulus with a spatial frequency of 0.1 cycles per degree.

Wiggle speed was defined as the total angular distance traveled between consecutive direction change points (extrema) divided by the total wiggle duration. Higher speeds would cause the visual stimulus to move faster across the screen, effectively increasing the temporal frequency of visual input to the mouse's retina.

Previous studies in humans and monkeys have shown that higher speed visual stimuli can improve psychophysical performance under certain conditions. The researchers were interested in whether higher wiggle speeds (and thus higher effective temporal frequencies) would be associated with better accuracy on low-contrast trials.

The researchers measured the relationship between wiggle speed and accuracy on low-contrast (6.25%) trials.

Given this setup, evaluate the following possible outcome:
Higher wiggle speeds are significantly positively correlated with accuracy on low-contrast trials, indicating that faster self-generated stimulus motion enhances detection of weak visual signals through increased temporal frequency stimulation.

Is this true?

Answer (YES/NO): NO